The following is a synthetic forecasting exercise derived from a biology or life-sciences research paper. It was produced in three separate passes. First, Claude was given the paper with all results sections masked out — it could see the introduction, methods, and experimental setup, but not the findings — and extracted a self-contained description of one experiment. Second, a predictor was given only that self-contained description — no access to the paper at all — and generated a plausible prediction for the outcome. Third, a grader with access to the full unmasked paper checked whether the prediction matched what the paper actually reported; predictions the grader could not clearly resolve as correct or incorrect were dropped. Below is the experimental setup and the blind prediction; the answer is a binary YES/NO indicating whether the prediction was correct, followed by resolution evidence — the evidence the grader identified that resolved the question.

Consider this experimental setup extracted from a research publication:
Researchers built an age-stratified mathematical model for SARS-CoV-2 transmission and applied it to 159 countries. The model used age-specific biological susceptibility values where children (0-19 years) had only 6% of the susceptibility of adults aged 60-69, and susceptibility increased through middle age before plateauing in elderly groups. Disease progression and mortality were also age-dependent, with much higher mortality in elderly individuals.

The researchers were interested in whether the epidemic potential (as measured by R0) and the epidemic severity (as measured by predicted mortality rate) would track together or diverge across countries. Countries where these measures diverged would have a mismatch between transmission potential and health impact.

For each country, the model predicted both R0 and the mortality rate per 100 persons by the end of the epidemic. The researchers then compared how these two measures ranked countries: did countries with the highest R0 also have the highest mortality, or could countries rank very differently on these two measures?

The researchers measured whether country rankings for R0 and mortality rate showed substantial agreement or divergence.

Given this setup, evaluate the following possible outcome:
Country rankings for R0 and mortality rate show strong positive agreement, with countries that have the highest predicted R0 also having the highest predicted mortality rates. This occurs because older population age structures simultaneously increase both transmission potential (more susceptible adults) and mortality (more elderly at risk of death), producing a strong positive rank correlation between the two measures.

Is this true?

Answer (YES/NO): YES